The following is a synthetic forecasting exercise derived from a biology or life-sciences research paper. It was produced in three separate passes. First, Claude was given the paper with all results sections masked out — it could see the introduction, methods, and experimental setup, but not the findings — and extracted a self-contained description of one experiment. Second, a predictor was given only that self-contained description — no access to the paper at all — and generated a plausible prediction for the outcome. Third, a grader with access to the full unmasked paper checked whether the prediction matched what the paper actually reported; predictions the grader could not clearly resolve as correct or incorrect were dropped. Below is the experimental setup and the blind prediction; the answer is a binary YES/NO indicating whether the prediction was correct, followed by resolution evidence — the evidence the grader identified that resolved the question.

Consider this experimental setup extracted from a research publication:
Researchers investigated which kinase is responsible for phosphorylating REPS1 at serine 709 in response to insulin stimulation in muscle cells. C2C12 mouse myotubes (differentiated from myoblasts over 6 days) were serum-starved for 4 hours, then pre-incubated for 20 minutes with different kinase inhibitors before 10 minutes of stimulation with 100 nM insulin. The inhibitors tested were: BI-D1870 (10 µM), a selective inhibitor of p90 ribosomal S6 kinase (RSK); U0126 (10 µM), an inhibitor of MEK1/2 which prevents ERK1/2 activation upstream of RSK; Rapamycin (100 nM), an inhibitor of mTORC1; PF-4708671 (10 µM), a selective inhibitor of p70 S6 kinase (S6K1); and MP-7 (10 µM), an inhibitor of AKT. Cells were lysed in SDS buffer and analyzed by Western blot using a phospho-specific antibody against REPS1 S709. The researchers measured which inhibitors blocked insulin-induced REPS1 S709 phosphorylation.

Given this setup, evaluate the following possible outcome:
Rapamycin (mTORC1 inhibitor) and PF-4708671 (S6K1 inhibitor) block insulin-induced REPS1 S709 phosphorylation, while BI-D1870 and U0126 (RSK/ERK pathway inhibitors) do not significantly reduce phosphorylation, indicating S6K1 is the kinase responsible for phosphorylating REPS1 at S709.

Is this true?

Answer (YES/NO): NO